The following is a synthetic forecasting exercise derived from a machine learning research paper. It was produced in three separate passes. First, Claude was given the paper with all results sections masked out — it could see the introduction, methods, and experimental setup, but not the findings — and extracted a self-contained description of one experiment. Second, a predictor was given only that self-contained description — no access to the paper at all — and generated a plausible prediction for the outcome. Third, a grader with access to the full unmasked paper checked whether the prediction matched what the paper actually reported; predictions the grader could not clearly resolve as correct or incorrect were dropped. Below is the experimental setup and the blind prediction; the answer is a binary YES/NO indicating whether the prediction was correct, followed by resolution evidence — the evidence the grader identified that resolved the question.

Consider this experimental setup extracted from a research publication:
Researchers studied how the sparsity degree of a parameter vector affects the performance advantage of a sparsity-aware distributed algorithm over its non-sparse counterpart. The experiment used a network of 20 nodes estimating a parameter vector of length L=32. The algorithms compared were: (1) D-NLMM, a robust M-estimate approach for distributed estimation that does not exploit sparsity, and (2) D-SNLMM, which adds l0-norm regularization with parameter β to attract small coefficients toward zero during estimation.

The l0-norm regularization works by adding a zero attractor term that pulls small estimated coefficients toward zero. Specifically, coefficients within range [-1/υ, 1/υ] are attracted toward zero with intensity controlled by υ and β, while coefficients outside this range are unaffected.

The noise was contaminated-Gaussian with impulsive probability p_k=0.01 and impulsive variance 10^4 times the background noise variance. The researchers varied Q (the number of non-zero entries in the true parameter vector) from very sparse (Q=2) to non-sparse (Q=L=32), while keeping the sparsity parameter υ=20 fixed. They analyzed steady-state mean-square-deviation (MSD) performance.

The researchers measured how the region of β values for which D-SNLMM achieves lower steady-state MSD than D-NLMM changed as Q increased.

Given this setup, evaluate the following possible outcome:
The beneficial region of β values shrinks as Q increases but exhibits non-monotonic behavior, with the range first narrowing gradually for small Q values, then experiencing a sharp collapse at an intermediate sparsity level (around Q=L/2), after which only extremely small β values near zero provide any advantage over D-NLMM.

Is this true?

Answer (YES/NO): NO